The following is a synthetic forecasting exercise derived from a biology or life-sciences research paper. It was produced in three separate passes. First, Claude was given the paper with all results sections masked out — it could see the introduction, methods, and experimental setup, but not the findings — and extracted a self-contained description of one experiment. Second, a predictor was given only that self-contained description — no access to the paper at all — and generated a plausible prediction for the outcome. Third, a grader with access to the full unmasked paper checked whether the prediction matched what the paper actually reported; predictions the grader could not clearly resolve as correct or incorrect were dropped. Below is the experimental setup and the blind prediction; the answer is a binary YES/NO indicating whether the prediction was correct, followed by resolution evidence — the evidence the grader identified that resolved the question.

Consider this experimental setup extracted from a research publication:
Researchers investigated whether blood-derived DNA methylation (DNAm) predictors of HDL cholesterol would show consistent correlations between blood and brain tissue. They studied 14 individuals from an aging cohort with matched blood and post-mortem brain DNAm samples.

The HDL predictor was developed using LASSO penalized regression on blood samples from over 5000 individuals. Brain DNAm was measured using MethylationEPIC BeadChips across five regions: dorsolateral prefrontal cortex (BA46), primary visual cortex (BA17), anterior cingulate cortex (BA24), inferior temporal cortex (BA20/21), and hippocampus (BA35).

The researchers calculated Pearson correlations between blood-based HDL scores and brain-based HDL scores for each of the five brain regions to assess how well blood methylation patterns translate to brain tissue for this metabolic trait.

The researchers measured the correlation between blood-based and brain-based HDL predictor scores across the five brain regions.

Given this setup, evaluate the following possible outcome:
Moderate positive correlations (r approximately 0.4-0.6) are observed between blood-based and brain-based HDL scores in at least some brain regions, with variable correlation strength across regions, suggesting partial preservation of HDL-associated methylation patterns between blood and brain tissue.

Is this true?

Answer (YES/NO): YES